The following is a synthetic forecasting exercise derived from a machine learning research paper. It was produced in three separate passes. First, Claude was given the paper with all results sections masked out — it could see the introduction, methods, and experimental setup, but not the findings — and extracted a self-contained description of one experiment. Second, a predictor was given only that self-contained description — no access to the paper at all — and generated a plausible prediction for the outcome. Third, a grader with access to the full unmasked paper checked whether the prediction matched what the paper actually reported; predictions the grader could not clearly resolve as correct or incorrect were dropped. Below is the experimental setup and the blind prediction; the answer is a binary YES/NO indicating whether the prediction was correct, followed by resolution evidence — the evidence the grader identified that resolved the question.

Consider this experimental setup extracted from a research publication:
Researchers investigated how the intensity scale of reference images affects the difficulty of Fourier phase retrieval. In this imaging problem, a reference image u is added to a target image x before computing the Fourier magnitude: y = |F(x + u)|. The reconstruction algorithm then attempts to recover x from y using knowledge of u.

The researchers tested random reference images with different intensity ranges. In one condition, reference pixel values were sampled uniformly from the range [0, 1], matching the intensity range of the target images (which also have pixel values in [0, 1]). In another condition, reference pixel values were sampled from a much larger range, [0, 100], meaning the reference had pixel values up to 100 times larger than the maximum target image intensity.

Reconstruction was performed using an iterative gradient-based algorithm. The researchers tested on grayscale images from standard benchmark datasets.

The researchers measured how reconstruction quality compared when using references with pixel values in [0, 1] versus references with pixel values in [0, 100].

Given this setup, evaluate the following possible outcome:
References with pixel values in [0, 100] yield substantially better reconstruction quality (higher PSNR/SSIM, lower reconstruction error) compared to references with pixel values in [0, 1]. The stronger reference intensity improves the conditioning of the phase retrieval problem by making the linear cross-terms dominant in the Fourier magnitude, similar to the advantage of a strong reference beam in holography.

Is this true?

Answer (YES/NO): YES